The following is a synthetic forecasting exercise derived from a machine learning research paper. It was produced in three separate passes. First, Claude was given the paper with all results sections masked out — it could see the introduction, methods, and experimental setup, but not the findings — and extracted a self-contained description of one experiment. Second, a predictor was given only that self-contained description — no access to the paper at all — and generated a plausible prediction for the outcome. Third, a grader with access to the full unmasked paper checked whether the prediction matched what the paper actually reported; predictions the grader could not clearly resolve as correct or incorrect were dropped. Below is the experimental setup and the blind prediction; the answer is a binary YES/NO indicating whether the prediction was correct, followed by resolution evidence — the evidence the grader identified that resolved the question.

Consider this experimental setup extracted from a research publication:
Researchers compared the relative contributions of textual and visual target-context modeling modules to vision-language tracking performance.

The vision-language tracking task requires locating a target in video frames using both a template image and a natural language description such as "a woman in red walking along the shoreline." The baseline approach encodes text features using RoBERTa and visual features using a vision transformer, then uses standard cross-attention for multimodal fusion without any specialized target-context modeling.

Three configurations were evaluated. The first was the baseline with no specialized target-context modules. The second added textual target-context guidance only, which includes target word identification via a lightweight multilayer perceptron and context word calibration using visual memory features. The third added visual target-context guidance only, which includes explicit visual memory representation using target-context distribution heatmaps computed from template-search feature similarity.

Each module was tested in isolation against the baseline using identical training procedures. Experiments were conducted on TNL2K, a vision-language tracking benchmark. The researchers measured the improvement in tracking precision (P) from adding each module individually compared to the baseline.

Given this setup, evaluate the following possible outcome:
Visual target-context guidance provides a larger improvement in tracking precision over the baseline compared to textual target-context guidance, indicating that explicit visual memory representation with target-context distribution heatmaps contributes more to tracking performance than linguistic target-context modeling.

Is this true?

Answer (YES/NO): YES